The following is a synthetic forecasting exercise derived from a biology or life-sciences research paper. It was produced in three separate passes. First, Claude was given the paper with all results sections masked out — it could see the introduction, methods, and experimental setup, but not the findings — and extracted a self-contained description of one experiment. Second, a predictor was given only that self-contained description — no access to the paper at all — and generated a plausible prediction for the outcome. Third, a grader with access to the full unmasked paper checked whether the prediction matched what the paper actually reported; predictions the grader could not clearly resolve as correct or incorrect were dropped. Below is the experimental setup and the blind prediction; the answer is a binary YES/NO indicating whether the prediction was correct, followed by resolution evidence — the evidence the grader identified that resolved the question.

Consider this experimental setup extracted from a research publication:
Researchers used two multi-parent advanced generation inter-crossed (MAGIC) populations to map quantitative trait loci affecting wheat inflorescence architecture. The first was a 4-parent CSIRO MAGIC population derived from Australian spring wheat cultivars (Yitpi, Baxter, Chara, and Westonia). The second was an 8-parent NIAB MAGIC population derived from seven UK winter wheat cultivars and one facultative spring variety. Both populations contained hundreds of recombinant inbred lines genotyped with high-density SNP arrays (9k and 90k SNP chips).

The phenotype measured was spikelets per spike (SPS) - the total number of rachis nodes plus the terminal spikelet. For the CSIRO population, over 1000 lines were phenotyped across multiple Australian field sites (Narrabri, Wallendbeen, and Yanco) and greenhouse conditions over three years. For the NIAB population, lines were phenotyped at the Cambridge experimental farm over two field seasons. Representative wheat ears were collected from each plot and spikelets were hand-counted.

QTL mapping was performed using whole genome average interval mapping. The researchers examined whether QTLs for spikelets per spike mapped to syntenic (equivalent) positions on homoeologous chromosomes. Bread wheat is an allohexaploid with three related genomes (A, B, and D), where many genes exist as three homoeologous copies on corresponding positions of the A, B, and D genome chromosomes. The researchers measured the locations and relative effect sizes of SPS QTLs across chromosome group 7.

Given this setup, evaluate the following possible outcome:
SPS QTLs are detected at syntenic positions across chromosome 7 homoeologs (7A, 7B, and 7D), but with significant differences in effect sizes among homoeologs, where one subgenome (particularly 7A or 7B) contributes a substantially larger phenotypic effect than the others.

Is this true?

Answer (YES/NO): NO